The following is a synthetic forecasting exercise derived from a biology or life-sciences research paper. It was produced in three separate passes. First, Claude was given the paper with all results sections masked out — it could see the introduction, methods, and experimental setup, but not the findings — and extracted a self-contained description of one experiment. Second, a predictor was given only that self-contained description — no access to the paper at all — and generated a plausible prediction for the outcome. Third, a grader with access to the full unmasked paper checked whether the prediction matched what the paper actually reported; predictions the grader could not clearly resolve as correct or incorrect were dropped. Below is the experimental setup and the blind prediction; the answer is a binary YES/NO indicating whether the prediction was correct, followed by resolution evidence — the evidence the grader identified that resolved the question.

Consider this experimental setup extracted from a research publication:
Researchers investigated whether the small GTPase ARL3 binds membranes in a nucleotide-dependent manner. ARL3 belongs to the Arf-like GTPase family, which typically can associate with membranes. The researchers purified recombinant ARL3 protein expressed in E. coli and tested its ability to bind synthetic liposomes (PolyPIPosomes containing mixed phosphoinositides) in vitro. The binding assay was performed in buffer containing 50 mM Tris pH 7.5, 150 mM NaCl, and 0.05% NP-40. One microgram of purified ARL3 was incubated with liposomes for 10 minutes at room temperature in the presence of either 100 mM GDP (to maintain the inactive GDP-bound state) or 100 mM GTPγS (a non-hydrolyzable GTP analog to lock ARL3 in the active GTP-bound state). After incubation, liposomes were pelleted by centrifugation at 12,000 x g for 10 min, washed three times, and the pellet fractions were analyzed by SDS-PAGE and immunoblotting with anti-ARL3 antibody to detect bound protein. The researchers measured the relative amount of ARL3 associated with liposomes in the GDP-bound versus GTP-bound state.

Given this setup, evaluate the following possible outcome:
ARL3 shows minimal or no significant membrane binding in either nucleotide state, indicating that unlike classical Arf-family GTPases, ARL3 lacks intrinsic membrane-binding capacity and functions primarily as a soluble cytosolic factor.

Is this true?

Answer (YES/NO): NO